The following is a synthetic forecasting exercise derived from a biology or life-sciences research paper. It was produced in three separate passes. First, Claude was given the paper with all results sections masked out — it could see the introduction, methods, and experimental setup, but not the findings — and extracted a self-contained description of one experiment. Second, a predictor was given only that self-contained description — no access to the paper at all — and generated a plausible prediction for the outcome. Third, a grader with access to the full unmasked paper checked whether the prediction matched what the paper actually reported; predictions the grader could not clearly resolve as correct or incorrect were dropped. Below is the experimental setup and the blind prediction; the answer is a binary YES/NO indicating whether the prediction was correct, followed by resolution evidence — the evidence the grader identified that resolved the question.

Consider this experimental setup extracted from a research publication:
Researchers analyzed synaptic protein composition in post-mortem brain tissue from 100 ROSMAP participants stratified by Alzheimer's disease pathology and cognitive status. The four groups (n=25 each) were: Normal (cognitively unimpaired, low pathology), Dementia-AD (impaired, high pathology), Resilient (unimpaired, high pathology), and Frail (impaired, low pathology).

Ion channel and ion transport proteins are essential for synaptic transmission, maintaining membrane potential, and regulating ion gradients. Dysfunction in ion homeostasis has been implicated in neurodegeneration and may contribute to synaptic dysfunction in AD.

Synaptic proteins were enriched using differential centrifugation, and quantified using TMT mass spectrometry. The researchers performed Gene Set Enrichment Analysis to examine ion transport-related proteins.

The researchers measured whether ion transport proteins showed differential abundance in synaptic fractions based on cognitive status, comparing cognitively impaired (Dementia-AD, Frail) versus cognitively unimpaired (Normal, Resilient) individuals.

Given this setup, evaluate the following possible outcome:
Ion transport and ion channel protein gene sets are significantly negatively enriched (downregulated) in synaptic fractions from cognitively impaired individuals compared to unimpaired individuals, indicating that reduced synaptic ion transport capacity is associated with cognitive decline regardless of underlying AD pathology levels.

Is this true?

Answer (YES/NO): NO